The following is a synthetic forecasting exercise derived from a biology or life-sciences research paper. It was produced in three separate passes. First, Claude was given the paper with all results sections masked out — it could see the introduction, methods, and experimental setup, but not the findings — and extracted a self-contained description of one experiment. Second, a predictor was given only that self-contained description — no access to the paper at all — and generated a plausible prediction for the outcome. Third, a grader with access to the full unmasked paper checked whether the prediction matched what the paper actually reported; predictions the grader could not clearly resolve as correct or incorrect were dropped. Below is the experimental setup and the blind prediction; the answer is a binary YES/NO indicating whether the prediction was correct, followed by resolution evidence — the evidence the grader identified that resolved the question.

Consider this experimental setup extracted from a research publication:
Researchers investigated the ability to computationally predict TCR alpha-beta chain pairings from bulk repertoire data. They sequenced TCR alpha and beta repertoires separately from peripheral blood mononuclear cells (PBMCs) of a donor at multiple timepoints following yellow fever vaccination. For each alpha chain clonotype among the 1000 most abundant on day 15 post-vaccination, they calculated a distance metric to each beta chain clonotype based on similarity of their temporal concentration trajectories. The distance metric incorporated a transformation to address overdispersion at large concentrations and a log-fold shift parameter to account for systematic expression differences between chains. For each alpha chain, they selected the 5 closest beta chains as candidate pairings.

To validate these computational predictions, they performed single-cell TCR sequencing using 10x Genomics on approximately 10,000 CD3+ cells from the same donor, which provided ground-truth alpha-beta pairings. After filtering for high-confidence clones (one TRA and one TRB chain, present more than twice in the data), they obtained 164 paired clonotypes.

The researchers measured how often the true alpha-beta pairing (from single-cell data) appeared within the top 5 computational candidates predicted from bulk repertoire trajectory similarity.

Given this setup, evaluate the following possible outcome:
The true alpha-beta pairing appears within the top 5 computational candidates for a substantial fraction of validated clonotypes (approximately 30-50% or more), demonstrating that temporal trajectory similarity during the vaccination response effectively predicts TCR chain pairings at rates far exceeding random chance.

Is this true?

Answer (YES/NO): YES